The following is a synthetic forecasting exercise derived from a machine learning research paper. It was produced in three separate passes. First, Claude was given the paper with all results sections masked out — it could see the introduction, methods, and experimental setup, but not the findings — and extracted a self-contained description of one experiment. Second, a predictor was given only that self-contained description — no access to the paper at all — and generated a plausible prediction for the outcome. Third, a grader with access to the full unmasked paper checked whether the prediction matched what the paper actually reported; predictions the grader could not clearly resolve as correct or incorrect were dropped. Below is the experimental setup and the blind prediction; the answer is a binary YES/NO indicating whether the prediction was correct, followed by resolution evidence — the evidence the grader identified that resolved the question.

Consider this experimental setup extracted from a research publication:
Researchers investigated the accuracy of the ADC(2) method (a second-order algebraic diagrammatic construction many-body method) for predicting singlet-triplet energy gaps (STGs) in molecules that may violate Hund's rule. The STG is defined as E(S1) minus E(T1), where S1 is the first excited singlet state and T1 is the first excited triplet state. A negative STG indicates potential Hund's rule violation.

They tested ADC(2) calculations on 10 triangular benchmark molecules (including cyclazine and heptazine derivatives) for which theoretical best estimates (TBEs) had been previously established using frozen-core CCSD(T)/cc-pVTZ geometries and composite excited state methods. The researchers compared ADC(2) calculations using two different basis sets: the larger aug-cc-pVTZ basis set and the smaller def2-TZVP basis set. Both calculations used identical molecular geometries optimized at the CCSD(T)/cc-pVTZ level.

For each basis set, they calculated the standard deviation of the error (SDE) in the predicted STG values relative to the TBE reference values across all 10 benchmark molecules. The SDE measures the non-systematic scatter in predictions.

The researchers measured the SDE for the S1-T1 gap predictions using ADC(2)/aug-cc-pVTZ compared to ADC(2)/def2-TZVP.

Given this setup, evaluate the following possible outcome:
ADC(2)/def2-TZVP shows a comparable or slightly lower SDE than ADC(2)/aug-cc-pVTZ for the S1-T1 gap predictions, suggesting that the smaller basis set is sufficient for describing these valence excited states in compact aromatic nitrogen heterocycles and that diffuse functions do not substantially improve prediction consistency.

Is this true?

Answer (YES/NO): NO